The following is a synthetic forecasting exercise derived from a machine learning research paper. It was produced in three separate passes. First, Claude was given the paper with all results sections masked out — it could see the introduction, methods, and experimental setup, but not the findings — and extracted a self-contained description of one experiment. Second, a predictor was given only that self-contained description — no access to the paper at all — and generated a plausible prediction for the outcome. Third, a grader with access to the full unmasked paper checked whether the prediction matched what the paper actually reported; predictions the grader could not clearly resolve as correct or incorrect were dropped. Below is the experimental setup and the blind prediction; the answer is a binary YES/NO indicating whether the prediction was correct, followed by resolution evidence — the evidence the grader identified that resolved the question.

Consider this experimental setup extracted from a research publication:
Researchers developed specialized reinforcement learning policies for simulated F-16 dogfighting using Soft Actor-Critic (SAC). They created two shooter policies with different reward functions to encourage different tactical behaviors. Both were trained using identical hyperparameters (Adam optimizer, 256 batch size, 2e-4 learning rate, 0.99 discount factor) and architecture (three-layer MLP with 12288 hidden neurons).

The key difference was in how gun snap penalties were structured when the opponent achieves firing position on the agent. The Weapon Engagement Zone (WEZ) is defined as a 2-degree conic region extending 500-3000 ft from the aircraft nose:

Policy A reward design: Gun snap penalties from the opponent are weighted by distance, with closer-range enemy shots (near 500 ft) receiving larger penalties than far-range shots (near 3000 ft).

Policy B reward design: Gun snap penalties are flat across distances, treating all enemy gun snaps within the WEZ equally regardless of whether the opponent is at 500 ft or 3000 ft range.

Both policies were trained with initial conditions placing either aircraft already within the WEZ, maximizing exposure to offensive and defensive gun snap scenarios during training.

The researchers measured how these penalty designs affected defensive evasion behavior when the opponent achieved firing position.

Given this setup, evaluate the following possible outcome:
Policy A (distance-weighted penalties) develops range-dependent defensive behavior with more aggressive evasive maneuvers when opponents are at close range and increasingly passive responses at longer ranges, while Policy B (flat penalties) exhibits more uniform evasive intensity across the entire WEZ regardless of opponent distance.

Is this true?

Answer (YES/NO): YES